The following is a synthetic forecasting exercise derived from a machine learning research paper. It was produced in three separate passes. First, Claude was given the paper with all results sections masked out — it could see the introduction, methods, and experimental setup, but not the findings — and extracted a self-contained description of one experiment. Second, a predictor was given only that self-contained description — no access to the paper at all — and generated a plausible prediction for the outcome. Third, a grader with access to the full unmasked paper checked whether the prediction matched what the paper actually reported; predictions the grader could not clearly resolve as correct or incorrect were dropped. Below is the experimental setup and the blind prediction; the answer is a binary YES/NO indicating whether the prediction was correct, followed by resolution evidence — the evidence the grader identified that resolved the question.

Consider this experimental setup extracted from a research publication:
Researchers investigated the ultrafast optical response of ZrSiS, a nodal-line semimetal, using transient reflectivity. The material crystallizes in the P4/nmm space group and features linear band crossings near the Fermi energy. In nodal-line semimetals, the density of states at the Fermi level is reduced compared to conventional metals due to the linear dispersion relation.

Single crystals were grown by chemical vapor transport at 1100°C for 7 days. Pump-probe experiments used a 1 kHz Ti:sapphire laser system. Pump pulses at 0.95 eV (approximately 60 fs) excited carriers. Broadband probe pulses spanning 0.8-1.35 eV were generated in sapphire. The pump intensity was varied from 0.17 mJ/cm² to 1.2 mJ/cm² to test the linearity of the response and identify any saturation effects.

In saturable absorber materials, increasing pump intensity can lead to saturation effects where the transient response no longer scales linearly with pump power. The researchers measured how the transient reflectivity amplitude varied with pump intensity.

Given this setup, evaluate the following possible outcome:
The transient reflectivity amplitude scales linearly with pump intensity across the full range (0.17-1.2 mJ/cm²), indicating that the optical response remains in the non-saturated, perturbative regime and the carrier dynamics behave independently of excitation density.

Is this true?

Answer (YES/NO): YES